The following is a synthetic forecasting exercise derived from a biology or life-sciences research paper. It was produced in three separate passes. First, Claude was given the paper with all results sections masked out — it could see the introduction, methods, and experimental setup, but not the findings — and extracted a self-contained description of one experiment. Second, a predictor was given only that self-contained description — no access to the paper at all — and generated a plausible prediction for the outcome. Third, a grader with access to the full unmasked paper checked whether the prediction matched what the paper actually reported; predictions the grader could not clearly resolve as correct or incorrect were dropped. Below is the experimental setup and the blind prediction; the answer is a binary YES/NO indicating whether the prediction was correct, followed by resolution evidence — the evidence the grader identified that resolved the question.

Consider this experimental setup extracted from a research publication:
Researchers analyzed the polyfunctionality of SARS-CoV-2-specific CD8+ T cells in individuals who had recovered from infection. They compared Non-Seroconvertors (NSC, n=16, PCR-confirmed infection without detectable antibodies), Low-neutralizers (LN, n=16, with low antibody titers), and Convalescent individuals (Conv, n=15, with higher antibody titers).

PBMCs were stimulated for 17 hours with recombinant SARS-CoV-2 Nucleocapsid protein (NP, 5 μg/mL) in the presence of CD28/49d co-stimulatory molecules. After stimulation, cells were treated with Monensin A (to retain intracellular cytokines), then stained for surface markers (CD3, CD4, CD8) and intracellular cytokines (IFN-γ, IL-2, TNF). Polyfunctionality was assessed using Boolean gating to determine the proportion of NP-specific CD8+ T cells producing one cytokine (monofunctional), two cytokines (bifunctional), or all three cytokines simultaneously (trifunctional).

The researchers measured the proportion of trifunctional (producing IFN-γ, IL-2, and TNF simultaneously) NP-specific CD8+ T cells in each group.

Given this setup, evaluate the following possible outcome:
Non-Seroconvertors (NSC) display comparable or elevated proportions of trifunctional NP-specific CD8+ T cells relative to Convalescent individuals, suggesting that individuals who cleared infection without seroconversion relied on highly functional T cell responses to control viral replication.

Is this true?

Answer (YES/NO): YES